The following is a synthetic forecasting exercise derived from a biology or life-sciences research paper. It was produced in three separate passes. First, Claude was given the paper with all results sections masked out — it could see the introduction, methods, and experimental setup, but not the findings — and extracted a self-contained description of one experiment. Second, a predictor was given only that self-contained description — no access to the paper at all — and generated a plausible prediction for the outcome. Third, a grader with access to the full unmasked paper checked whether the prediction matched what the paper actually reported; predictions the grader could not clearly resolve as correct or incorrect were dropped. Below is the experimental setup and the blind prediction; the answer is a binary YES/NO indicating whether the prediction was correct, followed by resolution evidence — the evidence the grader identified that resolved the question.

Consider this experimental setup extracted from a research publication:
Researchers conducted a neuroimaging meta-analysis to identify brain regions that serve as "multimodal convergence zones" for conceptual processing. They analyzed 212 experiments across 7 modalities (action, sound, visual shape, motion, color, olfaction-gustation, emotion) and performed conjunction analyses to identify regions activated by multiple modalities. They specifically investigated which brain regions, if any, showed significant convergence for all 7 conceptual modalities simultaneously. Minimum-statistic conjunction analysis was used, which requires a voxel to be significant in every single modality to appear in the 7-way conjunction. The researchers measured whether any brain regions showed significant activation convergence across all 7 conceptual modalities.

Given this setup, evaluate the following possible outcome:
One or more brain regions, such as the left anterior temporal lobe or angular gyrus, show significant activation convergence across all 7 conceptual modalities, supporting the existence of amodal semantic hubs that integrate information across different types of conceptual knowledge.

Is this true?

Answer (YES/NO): NO